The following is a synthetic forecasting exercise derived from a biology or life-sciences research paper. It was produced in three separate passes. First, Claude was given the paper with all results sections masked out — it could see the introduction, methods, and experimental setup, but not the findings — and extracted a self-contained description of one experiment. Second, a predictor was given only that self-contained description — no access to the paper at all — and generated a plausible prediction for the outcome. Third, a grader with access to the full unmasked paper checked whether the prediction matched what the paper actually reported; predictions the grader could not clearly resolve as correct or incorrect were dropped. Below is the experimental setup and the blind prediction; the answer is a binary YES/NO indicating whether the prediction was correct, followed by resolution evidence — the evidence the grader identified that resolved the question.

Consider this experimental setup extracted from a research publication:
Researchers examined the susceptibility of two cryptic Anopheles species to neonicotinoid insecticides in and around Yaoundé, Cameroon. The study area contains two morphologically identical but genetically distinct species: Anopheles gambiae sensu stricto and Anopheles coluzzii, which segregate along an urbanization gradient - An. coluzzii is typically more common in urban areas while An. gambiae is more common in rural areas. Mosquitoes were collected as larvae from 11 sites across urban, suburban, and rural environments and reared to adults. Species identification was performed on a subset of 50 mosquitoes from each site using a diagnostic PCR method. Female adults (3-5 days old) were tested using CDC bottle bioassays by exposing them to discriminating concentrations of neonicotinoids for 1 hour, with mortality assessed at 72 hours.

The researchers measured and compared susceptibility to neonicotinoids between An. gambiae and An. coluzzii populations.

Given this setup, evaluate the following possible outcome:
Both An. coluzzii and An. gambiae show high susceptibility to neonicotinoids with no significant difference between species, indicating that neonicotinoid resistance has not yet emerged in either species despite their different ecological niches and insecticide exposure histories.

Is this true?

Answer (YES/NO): NO